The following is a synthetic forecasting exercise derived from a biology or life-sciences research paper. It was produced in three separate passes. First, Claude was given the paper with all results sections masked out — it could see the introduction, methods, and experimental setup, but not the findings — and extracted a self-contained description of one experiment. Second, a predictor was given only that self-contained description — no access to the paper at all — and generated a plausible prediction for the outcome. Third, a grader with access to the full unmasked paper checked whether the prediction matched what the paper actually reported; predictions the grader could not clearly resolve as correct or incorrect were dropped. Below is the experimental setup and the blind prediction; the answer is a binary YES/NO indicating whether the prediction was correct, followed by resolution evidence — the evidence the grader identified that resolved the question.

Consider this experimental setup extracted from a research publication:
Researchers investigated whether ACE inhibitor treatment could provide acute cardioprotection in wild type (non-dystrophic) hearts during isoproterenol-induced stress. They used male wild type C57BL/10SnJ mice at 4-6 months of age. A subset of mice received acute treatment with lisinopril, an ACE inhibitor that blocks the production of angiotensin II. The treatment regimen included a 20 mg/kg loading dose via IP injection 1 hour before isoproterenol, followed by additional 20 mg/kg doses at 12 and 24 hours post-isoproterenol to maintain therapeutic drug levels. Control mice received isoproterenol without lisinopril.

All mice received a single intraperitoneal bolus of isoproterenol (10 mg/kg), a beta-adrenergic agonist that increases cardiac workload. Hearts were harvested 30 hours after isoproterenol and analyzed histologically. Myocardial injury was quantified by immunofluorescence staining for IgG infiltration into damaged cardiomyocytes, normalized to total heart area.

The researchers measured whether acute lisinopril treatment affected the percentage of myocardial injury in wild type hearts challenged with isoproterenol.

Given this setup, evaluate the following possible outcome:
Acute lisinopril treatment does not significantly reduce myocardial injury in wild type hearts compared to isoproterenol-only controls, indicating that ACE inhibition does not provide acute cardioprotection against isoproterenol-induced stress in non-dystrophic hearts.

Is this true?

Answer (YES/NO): YES